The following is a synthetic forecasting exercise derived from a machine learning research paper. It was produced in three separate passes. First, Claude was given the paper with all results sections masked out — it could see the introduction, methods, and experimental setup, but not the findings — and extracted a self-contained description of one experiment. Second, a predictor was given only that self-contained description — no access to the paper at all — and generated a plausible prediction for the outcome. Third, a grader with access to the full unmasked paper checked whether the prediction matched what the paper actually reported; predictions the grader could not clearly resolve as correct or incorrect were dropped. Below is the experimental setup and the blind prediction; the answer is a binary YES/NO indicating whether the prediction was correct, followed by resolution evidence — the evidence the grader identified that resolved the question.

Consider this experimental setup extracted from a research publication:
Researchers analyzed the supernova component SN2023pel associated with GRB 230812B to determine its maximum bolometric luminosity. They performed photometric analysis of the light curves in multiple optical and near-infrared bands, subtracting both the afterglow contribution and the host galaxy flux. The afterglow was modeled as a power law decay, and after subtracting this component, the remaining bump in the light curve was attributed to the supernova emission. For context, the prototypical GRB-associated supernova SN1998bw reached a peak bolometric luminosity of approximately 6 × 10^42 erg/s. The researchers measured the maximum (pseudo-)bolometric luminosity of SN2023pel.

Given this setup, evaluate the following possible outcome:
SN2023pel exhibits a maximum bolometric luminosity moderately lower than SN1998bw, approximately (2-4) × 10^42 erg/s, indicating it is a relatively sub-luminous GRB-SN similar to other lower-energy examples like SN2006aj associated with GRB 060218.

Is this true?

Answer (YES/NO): NO